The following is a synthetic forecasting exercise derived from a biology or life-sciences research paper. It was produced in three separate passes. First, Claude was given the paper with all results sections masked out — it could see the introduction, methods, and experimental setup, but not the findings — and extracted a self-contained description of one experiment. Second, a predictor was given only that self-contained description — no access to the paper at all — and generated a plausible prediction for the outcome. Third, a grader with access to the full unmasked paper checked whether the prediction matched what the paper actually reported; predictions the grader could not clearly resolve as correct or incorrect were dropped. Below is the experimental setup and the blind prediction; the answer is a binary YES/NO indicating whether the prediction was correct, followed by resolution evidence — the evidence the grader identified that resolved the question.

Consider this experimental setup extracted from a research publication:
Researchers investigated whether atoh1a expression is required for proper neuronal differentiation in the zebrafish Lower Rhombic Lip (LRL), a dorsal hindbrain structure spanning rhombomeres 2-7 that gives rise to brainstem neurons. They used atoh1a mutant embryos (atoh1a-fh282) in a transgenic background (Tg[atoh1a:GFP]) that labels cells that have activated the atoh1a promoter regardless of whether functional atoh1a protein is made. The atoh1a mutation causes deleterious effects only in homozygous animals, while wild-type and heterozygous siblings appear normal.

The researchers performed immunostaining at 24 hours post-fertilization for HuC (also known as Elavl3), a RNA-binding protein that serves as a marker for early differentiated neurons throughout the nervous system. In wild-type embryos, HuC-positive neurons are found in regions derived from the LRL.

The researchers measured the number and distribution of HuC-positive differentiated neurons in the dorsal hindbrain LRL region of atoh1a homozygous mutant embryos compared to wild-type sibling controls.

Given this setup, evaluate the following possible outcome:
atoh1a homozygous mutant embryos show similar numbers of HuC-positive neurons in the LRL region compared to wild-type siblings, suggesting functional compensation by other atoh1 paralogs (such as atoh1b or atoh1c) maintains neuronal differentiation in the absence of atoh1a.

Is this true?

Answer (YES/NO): NO